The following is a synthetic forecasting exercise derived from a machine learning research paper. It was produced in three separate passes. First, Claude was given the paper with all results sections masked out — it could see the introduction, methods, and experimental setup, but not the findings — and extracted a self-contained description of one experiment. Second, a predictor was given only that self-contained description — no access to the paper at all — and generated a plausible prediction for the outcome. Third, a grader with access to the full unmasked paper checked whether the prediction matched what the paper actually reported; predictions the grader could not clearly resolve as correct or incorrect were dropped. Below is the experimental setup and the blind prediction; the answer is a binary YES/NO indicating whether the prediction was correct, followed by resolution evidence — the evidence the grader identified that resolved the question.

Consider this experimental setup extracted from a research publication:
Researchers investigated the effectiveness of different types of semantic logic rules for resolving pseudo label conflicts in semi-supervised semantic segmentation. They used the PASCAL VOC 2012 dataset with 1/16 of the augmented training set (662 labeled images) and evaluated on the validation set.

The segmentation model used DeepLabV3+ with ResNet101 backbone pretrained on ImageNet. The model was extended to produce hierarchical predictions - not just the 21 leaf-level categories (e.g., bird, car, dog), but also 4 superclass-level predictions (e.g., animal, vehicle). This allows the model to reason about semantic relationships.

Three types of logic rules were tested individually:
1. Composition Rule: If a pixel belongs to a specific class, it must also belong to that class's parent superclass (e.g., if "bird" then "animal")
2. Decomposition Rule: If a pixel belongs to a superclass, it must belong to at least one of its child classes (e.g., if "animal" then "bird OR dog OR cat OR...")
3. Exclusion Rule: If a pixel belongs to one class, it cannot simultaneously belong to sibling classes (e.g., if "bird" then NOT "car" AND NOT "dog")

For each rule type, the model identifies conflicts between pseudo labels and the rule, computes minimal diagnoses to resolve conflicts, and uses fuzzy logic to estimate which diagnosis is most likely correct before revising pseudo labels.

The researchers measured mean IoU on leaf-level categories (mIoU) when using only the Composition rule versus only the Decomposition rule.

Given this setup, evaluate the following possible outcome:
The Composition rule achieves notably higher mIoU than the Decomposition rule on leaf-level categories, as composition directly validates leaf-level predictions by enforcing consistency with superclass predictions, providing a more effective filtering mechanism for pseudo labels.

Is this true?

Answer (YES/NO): NO